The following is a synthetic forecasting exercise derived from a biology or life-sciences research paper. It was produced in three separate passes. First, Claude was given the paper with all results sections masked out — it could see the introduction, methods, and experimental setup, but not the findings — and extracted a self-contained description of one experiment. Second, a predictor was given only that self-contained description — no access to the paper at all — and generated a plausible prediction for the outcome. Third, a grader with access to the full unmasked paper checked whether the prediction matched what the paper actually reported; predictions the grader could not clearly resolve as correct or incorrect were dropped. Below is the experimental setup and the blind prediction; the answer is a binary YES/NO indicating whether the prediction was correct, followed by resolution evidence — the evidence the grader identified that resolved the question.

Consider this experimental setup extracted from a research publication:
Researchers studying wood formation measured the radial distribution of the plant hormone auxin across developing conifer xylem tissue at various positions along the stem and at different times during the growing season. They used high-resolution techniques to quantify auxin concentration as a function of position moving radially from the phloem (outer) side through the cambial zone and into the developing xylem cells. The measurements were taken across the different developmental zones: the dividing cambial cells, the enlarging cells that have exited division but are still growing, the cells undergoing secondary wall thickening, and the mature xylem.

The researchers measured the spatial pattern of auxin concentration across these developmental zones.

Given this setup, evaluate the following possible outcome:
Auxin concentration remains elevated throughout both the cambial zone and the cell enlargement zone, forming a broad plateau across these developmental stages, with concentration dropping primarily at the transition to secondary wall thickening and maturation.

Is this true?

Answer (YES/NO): NO